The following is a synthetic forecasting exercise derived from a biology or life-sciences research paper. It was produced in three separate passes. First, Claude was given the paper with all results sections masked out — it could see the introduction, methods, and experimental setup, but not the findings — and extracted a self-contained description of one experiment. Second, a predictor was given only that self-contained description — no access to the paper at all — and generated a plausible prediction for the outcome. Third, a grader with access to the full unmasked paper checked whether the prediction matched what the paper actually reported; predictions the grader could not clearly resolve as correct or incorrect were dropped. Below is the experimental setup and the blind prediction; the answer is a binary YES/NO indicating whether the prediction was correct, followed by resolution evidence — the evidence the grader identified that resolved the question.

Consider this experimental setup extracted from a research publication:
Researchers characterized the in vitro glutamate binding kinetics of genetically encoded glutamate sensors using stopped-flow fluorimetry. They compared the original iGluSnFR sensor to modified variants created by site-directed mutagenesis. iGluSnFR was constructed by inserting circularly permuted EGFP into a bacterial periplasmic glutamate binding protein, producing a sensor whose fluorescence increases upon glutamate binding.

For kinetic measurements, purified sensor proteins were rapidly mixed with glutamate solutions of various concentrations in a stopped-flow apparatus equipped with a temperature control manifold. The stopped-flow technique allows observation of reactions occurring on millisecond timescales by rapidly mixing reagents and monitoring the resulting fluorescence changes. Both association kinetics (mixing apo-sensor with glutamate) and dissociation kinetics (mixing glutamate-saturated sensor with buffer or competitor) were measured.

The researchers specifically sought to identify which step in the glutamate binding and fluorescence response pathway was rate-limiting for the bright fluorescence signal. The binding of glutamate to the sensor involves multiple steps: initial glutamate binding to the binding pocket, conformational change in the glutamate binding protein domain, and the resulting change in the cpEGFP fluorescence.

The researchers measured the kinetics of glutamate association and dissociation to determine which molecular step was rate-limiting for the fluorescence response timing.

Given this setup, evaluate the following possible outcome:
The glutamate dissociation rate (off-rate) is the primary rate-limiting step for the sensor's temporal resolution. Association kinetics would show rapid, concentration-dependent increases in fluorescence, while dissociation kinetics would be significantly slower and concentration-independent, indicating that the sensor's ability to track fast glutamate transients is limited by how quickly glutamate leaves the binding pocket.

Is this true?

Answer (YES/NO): NO